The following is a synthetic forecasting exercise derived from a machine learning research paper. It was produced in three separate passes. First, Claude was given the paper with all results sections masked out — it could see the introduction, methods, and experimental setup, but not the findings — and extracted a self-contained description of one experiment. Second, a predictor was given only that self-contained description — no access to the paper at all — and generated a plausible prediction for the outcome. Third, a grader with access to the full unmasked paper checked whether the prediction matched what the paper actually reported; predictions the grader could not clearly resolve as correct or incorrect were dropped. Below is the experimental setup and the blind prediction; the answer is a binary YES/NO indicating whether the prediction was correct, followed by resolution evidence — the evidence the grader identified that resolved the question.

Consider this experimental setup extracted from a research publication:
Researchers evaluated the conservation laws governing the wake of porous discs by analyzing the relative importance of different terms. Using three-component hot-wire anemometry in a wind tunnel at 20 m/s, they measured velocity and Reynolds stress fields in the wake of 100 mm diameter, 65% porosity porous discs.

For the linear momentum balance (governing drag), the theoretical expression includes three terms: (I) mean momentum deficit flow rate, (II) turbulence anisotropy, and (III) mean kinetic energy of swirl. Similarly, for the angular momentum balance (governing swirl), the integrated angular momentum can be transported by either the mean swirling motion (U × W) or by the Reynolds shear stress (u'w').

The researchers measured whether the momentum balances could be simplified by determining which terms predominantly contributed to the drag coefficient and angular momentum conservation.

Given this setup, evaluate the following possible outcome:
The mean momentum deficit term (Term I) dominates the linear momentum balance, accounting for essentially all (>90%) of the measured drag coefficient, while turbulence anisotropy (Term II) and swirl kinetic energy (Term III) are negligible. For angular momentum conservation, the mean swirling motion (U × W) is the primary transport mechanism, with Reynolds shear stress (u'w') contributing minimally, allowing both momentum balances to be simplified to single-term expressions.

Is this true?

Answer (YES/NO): YES